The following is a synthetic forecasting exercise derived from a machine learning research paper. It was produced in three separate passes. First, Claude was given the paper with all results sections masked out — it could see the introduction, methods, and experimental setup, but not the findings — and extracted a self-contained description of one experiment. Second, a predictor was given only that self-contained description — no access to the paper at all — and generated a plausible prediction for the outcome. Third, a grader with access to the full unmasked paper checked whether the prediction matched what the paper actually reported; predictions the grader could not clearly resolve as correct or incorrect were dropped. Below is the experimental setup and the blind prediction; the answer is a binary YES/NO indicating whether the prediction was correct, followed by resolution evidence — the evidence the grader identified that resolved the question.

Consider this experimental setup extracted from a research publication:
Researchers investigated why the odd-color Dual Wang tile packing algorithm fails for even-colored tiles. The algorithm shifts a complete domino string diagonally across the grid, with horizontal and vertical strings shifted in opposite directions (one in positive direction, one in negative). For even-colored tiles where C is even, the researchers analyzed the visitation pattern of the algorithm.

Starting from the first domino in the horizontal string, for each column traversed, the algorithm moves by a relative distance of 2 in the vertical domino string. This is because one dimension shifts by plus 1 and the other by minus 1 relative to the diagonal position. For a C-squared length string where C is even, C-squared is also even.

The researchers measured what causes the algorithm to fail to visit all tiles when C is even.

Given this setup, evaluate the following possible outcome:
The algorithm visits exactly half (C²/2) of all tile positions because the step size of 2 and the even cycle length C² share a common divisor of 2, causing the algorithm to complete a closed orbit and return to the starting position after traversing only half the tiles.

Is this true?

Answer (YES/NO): YES